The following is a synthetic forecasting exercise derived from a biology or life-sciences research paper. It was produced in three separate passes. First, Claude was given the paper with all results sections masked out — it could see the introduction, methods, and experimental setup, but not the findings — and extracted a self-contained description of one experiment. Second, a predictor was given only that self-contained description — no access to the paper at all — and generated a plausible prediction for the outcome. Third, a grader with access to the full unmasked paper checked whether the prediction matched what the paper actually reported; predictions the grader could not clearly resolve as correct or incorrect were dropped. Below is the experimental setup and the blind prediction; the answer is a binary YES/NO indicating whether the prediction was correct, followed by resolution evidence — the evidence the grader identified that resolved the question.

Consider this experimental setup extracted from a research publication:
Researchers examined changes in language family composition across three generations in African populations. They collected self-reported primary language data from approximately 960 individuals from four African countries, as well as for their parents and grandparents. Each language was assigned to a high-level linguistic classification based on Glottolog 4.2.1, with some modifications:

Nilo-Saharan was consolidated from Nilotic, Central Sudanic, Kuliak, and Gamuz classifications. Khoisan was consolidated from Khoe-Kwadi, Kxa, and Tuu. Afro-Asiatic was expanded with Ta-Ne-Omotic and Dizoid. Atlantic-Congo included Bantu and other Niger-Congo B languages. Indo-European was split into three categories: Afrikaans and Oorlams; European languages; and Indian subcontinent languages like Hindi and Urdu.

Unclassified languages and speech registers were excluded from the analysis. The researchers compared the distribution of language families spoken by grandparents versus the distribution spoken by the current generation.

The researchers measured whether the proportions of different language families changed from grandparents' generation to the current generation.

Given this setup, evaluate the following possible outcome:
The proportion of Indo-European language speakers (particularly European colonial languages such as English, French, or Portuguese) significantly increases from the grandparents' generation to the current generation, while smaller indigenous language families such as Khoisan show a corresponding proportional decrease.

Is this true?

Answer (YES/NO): YES